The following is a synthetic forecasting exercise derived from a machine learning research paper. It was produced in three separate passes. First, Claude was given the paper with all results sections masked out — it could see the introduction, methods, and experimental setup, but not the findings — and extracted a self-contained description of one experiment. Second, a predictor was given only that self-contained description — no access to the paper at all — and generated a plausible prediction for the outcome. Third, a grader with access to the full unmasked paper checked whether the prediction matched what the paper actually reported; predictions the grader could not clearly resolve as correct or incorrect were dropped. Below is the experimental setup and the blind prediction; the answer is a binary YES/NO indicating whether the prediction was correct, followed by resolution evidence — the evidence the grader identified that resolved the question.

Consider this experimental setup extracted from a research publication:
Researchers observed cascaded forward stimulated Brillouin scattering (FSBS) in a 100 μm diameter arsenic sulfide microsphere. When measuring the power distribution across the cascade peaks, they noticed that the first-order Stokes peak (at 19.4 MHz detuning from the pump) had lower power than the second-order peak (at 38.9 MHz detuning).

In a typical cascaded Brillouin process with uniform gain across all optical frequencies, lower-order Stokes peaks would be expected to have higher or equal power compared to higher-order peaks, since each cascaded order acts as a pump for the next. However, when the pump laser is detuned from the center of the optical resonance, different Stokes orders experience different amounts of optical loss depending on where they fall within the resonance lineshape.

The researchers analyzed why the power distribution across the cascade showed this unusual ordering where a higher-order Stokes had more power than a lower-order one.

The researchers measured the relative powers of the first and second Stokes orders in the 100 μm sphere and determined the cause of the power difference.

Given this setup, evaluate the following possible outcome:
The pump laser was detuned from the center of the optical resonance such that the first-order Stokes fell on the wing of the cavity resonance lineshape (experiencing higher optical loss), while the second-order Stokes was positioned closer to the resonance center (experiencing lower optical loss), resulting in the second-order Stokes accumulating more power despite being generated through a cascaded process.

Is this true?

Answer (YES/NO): YES